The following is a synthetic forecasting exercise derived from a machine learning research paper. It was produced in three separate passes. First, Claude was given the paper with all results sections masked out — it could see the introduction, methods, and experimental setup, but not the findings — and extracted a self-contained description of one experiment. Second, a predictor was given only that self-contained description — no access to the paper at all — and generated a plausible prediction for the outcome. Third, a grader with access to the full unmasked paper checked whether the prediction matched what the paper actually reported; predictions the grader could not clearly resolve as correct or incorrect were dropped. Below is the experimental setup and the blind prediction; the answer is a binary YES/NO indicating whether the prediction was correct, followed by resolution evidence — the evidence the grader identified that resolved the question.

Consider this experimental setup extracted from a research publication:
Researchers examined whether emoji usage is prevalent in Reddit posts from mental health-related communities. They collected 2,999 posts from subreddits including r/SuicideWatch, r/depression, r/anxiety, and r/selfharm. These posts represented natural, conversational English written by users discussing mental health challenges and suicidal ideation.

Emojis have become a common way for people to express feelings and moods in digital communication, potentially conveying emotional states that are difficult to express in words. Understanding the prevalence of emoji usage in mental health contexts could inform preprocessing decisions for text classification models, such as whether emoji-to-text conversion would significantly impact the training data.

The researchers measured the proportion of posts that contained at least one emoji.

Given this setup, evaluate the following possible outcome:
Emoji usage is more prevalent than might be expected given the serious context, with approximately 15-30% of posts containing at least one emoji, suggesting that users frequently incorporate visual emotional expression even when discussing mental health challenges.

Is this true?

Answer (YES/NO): NO